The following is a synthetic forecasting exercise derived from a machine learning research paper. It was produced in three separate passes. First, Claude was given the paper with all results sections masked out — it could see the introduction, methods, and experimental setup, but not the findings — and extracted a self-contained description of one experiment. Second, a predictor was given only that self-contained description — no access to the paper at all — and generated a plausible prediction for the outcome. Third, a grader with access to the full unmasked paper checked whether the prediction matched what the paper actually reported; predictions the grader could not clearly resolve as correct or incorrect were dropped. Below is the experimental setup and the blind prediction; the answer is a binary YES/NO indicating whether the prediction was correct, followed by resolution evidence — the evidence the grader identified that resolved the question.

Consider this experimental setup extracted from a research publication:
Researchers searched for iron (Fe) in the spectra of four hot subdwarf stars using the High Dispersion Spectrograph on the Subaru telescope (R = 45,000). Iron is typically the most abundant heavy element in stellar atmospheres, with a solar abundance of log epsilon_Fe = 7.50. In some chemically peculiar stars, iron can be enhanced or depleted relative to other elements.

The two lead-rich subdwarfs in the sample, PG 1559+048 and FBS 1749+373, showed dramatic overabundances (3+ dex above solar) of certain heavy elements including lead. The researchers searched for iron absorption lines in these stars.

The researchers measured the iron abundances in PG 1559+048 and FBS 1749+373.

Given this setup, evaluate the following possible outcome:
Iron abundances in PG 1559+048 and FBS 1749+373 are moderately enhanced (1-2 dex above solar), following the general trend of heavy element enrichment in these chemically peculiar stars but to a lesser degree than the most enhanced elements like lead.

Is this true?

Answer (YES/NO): NO